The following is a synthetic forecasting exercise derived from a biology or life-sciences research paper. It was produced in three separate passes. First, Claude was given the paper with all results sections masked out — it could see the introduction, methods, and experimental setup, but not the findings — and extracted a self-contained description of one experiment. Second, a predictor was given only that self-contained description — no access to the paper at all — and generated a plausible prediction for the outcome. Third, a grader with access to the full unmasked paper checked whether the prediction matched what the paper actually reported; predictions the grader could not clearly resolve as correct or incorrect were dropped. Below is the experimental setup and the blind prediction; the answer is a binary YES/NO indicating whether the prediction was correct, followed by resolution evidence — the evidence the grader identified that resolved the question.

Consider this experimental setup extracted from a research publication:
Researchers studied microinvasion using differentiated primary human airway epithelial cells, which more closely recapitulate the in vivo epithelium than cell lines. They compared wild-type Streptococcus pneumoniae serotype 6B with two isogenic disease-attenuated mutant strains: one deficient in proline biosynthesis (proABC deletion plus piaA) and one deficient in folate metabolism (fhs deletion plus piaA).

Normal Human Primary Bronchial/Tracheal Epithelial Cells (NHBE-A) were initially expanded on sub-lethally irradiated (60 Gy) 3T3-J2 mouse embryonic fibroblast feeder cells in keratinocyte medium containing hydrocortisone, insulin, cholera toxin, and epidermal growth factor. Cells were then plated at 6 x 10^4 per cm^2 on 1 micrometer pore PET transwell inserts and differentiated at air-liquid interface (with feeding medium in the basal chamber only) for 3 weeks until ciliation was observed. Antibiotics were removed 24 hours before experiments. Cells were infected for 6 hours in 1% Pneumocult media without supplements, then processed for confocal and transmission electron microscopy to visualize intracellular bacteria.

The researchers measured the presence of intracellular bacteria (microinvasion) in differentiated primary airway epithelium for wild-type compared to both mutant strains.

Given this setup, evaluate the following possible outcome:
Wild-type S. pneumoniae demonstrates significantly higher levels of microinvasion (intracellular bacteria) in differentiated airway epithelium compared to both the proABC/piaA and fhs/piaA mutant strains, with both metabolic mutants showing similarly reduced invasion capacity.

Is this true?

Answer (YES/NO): NO